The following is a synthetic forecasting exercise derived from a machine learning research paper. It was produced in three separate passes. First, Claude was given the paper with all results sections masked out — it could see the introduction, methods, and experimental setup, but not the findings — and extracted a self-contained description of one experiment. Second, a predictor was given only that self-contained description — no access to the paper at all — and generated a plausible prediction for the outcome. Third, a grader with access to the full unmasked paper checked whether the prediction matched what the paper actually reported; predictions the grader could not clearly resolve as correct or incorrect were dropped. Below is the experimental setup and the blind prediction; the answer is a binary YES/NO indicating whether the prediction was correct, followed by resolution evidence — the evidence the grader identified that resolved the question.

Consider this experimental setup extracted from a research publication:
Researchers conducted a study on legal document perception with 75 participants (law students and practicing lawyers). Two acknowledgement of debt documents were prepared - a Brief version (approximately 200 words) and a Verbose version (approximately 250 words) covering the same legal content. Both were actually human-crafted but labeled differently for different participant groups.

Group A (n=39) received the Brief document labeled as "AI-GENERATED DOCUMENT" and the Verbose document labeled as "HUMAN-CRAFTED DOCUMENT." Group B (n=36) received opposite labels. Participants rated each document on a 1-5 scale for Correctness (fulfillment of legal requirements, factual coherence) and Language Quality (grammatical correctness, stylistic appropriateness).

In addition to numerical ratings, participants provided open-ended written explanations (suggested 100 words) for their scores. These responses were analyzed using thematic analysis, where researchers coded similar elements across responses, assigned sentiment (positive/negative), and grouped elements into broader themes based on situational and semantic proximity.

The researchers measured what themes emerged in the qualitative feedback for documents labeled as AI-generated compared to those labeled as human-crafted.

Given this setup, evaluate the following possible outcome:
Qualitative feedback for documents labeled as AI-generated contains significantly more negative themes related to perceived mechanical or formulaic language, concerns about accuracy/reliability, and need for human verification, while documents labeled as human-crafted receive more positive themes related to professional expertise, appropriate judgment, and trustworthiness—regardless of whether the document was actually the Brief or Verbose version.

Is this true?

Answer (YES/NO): NO